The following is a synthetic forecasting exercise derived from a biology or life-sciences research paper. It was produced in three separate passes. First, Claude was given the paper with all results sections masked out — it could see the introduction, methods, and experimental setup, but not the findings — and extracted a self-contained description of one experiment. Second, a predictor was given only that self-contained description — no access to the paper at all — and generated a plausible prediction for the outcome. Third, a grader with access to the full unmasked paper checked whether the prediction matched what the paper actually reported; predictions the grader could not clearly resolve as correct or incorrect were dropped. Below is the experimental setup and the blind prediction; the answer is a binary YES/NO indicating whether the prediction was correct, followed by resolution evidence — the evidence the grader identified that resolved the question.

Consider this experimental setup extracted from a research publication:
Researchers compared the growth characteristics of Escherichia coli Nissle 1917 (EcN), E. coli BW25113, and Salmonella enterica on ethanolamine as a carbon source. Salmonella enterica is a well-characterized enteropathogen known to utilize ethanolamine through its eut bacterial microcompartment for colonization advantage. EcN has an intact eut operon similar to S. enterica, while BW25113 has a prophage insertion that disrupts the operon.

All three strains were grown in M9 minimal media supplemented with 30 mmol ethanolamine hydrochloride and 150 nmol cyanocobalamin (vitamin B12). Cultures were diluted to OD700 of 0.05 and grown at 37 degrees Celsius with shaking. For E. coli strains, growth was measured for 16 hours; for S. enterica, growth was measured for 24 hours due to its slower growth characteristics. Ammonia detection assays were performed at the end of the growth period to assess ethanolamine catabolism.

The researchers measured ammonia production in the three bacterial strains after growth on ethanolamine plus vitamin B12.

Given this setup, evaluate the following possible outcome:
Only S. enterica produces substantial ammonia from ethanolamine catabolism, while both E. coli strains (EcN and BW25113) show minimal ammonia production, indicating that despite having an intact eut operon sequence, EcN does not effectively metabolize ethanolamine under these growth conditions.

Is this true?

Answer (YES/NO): NO